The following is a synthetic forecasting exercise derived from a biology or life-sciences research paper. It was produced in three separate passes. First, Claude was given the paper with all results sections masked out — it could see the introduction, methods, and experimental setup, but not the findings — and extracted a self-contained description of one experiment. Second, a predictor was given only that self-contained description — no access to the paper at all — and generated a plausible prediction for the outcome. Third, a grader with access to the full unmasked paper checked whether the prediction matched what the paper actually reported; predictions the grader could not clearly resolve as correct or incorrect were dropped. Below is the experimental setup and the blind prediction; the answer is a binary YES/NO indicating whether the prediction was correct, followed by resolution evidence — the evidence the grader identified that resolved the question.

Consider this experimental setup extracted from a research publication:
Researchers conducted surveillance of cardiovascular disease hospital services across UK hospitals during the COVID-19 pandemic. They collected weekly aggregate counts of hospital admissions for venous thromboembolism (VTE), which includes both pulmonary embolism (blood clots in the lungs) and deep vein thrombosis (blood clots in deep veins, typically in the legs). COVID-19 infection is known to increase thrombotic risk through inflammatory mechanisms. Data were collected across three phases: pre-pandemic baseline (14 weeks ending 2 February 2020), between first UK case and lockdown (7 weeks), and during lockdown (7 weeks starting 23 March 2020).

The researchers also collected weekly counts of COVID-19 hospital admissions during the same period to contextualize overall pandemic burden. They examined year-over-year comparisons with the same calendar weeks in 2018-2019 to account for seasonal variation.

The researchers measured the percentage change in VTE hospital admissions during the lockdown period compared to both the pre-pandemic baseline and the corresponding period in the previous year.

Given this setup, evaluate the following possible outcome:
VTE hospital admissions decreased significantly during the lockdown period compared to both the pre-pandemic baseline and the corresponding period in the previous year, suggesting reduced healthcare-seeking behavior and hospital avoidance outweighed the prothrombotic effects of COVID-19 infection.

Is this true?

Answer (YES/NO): YES